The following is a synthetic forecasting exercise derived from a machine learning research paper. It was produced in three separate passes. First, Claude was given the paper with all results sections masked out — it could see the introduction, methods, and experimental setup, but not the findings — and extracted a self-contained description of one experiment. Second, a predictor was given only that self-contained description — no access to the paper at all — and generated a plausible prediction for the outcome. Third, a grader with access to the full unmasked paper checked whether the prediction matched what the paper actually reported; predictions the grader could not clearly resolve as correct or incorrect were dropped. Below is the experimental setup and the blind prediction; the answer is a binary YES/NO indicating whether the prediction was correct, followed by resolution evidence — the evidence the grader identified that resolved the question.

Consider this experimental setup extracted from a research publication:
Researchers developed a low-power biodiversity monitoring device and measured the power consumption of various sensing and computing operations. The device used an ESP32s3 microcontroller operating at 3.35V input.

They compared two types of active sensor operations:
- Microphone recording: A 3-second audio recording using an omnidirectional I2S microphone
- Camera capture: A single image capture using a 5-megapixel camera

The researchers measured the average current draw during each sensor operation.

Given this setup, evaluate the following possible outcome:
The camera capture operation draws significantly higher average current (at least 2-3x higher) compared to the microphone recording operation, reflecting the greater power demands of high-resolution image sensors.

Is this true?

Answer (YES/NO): NO